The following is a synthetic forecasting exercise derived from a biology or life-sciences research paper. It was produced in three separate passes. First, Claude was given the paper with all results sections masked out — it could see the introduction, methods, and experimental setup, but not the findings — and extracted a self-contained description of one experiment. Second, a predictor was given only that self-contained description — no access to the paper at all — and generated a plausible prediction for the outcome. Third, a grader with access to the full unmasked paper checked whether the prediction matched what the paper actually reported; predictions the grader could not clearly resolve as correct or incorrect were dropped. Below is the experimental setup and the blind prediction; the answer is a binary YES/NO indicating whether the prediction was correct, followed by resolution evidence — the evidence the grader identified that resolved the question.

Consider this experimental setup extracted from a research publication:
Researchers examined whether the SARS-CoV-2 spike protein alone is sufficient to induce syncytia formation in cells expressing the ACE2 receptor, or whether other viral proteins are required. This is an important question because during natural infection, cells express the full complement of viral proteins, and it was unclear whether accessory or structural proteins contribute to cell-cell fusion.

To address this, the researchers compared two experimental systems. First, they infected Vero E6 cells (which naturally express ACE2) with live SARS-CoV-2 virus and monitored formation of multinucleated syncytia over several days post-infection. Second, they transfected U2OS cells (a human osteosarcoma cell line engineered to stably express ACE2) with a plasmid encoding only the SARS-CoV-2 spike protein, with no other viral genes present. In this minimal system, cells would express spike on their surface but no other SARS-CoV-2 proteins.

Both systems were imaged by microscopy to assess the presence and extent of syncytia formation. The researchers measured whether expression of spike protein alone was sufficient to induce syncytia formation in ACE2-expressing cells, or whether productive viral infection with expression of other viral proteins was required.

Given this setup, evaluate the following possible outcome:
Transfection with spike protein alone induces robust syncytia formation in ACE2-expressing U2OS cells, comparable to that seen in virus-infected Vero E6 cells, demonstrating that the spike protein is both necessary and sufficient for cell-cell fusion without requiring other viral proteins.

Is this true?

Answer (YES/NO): NO